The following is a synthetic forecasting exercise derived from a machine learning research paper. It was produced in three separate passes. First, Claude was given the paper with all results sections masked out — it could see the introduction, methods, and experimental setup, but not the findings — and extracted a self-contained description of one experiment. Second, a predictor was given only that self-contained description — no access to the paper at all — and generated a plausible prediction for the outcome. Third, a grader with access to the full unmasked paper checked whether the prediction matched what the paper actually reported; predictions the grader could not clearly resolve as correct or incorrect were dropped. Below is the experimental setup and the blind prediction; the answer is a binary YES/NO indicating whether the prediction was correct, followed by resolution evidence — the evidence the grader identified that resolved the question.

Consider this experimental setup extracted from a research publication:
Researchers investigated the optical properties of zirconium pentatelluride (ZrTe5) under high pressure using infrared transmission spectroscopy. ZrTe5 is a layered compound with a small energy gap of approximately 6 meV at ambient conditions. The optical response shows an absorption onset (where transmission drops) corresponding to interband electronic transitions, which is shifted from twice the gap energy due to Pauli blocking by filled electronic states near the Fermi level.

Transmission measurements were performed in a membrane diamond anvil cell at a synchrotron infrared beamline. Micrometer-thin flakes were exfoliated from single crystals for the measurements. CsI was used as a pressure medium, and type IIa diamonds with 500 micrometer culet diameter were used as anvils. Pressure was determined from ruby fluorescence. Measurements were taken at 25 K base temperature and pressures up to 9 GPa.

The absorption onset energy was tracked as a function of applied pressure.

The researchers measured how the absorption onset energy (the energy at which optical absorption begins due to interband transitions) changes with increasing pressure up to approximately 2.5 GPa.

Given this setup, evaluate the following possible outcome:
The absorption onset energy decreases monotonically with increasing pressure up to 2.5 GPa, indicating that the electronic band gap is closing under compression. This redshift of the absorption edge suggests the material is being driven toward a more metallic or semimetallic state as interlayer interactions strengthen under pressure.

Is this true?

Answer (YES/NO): NO